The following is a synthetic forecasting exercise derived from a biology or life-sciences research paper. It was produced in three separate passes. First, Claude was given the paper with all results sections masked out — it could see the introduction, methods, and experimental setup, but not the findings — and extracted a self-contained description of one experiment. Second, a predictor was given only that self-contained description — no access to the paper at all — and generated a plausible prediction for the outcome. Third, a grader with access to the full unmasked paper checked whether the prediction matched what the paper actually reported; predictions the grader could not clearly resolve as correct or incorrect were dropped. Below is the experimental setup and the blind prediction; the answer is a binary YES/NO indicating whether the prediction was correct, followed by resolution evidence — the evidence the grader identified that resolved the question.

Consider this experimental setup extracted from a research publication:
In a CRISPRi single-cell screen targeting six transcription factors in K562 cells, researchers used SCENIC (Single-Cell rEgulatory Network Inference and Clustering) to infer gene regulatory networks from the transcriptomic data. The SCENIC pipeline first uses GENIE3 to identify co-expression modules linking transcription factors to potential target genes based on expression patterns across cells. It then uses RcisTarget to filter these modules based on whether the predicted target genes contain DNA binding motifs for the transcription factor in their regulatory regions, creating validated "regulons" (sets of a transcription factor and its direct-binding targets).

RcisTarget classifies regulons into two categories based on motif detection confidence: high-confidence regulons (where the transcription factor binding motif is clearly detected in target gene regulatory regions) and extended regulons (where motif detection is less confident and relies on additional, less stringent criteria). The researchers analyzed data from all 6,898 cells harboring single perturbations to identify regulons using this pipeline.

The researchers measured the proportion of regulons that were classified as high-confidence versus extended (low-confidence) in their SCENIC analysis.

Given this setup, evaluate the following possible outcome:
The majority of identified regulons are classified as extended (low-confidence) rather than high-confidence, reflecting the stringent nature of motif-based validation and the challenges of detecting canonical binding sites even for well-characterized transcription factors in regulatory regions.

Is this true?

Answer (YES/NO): YES